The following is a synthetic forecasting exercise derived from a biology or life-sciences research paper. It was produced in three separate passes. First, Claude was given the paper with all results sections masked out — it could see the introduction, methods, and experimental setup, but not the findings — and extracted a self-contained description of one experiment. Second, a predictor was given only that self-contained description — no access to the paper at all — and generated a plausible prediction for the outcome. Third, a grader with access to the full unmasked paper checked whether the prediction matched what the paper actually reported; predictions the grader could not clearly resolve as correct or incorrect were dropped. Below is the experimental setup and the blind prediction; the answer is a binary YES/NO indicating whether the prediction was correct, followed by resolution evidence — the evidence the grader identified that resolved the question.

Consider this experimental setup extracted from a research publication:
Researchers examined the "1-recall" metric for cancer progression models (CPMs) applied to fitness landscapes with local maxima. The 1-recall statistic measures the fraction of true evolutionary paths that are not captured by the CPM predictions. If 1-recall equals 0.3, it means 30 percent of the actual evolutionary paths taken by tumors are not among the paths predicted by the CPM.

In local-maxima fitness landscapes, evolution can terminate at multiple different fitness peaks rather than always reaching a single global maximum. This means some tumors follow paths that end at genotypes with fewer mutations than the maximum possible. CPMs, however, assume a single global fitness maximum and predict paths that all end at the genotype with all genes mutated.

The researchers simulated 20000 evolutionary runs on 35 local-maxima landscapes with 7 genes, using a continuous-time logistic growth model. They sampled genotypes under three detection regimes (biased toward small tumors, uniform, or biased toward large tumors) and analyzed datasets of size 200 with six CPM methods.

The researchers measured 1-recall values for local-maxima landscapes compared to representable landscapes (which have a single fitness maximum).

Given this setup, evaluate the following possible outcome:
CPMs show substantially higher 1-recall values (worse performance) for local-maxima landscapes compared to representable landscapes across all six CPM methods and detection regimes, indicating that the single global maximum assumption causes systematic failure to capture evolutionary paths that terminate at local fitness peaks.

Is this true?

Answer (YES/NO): NO